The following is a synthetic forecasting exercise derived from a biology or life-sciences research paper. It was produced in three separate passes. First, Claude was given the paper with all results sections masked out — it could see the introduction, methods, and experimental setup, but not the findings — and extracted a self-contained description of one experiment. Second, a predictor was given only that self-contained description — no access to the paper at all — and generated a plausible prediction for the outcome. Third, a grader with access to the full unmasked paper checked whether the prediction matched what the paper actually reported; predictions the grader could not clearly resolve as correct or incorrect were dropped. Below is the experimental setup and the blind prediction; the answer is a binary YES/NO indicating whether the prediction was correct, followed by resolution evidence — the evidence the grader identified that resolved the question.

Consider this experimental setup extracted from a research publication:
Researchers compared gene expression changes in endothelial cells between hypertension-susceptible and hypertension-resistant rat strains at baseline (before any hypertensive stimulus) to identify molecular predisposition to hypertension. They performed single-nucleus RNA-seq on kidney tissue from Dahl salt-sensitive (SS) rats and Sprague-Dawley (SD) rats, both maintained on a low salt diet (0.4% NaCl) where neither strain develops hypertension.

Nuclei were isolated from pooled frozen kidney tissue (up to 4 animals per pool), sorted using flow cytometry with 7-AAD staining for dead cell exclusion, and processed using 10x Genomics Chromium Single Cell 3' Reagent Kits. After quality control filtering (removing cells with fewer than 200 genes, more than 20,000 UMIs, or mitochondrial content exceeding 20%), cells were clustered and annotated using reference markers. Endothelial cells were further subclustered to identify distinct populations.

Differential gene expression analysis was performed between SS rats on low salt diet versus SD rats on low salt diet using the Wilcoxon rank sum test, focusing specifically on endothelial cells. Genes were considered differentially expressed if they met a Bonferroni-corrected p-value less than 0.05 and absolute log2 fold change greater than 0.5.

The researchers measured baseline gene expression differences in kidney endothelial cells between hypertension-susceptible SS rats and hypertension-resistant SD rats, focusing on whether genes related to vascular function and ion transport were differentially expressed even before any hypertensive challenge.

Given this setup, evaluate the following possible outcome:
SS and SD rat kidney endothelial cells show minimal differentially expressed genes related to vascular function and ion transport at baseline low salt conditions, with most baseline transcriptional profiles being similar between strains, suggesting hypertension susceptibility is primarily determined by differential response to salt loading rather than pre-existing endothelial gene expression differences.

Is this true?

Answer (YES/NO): NO